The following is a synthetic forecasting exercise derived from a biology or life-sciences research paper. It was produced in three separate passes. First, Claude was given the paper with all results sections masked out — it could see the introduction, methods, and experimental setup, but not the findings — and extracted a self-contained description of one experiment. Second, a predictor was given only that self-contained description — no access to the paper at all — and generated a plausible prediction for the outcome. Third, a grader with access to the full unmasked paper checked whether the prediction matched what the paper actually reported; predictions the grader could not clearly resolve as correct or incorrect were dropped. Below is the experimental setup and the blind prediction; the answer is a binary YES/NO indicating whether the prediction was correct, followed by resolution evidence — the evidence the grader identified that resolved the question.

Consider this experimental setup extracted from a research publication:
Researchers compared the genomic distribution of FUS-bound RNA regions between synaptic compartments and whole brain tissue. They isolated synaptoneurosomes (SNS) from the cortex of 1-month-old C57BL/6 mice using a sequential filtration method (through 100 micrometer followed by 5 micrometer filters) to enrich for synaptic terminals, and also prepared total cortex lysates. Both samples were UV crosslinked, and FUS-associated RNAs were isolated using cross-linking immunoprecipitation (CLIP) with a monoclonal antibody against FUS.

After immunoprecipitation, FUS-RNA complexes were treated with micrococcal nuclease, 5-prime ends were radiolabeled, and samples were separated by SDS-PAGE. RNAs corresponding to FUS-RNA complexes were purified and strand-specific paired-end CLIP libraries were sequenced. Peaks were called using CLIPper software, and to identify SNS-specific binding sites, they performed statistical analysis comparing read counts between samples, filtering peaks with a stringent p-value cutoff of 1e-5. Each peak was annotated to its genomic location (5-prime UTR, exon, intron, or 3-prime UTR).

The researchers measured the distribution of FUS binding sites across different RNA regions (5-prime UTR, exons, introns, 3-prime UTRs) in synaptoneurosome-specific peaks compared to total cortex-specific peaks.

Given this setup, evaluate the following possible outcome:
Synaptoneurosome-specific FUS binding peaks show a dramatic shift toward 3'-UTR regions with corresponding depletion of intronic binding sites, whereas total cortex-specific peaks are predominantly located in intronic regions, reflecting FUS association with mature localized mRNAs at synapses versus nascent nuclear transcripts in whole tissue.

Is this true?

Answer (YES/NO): NO